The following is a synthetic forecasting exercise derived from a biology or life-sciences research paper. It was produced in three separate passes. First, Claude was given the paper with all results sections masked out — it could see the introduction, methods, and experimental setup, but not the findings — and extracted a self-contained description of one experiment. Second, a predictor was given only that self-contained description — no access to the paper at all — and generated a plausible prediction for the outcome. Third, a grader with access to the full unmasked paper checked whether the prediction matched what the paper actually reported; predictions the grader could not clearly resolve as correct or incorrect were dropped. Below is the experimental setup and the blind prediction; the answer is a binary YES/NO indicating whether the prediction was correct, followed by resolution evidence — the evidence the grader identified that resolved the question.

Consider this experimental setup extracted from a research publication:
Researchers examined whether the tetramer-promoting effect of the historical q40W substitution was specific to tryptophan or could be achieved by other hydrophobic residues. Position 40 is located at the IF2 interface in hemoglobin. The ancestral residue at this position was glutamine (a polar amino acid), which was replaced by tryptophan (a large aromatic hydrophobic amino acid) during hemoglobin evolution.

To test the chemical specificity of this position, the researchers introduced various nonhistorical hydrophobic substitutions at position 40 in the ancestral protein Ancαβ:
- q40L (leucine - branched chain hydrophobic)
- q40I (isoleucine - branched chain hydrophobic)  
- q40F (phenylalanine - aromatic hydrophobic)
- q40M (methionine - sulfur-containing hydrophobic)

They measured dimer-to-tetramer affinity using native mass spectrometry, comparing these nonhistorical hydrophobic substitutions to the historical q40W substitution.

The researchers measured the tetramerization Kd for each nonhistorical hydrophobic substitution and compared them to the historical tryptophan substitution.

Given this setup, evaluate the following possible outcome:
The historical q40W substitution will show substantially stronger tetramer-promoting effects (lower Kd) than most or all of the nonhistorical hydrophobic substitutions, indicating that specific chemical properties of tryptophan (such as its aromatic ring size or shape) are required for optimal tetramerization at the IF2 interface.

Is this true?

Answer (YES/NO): NO